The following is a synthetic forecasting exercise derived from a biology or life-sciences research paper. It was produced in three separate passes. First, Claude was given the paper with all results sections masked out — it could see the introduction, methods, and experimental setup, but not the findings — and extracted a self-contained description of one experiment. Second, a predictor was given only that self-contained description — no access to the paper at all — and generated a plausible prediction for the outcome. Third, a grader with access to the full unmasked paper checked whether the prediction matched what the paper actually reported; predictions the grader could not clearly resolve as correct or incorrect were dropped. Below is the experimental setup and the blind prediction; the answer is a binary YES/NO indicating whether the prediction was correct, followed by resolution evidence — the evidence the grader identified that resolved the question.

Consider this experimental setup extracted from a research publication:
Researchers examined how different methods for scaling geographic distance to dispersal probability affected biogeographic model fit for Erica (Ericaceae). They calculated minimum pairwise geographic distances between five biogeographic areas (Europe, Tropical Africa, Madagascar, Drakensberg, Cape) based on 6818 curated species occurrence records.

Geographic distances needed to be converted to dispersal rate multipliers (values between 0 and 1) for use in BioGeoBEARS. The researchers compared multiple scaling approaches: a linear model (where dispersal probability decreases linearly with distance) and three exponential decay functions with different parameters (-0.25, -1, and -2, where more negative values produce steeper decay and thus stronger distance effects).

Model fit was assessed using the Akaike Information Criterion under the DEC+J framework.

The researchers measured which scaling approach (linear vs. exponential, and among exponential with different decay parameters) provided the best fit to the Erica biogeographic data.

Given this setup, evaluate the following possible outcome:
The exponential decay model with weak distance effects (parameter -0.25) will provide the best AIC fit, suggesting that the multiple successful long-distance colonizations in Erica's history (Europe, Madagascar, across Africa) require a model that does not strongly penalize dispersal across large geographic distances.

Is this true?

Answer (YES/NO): NO